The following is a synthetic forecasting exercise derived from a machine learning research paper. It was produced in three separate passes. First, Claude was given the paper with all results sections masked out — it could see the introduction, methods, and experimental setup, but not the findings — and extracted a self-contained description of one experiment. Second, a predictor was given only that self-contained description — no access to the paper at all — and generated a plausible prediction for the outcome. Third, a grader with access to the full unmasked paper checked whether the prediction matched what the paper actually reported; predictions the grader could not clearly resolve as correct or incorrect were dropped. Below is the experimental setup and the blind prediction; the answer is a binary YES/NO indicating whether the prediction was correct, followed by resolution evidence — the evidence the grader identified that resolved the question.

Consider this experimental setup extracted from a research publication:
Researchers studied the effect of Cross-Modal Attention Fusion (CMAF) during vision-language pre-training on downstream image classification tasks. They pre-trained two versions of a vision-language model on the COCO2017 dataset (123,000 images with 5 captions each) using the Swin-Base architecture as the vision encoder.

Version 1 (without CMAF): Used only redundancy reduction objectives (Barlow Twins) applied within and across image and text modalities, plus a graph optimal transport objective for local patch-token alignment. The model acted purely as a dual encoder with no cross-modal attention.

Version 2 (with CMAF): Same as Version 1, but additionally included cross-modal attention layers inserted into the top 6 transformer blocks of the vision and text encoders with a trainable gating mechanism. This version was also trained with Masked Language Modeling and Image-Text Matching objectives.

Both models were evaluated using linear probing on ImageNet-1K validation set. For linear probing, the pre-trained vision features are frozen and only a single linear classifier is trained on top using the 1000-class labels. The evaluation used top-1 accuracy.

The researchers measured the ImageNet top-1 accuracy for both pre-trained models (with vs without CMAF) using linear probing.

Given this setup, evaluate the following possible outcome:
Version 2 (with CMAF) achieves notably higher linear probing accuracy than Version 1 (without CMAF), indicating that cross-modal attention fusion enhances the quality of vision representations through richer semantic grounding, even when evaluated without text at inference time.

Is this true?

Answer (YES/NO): NO